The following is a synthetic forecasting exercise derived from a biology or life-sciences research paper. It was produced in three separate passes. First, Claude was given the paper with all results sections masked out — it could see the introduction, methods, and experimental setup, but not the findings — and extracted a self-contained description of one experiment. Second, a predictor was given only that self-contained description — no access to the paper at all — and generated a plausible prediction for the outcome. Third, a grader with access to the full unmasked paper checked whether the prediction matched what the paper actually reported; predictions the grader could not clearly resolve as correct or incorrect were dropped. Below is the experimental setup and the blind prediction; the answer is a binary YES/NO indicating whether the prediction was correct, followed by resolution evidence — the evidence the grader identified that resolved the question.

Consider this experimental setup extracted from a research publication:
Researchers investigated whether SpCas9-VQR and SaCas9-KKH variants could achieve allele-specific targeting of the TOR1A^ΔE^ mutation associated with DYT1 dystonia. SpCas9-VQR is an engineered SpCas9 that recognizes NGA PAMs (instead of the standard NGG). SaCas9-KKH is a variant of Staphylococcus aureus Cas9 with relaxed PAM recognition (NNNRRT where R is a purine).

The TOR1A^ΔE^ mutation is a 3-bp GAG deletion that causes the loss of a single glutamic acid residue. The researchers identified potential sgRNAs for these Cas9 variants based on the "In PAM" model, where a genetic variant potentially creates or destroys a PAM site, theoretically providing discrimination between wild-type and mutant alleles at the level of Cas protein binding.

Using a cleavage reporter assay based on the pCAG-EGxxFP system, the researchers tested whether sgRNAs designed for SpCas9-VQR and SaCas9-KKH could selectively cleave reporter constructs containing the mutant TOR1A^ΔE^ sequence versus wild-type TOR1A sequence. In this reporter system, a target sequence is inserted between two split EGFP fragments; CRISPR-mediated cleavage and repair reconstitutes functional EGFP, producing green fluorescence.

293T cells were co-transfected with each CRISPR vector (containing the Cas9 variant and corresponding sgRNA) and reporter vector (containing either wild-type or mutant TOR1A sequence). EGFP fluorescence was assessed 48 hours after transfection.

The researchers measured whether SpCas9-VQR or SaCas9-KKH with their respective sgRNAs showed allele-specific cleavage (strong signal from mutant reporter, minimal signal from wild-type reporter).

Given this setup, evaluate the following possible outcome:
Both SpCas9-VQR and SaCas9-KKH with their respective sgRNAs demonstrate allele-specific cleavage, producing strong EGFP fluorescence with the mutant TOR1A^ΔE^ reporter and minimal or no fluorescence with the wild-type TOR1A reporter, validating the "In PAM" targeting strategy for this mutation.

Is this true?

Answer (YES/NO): NO